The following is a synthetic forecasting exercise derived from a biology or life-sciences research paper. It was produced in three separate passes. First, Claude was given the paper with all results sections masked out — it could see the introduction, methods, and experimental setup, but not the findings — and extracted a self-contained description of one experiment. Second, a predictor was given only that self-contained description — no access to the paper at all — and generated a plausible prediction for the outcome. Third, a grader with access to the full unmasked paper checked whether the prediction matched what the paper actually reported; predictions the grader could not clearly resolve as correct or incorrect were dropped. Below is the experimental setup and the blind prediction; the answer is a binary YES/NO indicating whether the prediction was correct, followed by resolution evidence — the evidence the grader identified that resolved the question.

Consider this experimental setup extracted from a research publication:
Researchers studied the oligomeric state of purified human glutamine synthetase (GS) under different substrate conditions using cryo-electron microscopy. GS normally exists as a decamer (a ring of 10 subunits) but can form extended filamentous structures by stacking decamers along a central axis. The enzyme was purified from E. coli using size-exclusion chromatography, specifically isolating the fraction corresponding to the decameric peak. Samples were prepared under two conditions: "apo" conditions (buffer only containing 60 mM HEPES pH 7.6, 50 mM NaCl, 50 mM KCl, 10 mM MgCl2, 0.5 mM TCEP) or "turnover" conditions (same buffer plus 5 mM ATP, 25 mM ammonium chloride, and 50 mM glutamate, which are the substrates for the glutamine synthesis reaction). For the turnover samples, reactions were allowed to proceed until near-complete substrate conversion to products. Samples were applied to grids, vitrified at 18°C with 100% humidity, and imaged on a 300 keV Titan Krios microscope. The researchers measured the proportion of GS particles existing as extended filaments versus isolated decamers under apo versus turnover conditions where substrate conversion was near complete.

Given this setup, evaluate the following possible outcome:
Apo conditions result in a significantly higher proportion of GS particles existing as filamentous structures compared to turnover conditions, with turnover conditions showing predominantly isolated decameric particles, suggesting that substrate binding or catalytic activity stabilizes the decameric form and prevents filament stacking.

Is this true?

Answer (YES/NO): NO